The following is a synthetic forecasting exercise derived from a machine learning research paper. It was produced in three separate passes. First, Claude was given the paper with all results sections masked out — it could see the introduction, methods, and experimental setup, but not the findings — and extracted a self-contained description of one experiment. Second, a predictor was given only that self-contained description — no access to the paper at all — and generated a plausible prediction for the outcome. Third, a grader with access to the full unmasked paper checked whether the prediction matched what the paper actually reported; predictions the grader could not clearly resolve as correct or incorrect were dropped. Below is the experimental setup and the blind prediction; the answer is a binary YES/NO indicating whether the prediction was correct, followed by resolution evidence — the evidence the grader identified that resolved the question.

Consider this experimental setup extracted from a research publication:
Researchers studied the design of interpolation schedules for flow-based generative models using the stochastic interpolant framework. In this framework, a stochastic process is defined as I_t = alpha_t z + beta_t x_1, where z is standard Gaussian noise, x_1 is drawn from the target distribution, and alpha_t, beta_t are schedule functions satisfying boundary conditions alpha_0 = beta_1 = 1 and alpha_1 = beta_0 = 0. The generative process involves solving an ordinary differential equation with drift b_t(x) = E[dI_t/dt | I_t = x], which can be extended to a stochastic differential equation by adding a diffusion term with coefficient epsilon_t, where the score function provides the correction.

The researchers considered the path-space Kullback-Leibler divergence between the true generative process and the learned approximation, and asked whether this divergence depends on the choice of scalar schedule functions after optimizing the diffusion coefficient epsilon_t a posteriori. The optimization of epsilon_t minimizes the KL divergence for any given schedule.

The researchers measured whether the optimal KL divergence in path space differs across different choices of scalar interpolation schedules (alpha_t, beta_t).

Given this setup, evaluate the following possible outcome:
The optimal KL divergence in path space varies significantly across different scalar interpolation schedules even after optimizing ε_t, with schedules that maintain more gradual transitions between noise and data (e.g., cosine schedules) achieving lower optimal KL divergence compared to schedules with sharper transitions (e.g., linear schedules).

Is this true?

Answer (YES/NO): NO